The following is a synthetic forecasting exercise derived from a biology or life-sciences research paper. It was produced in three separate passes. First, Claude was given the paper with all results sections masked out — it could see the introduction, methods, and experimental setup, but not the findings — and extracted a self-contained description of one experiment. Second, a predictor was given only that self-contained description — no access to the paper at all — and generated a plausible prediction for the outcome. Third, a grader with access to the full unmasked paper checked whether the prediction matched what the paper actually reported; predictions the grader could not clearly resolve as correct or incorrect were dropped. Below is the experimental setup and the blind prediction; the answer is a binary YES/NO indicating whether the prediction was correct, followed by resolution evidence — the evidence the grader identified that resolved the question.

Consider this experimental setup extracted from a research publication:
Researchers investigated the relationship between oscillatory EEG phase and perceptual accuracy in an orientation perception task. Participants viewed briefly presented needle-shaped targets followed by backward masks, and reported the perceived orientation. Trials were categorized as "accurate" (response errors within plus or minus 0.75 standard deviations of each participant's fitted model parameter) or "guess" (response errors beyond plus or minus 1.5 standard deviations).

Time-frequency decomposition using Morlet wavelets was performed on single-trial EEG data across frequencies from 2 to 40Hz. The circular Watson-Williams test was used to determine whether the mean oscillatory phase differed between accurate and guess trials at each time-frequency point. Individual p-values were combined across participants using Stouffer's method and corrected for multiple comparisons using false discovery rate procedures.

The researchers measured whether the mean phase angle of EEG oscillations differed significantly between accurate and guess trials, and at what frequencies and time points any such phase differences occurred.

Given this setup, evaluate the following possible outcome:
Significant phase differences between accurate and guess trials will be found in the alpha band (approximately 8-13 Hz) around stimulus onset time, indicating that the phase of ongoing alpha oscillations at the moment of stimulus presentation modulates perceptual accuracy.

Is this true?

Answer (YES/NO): NO